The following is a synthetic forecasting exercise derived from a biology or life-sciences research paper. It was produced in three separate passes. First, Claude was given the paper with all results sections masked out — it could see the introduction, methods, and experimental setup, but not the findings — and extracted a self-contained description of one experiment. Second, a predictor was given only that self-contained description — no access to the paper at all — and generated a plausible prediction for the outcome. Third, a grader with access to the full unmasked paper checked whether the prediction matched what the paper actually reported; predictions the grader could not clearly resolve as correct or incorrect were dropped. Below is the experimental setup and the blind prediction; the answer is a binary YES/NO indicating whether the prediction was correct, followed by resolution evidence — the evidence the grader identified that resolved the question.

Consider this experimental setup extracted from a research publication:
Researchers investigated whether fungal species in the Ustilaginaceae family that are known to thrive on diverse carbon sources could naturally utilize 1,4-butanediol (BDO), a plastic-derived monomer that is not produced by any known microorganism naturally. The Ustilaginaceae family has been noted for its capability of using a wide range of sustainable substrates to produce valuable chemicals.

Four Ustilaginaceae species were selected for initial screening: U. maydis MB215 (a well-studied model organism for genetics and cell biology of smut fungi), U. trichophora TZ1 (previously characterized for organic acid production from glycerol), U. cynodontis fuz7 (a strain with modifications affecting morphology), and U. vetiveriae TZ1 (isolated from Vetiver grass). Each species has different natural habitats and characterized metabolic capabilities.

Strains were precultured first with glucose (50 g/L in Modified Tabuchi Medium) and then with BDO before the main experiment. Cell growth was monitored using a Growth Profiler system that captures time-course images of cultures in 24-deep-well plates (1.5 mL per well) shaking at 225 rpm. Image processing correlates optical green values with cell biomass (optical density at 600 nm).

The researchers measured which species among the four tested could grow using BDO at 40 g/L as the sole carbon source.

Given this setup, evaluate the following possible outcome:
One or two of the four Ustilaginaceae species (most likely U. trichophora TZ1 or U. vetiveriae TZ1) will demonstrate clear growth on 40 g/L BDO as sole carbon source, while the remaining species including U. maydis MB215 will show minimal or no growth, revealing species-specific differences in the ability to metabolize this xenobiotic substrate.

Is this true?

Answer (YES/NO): YES